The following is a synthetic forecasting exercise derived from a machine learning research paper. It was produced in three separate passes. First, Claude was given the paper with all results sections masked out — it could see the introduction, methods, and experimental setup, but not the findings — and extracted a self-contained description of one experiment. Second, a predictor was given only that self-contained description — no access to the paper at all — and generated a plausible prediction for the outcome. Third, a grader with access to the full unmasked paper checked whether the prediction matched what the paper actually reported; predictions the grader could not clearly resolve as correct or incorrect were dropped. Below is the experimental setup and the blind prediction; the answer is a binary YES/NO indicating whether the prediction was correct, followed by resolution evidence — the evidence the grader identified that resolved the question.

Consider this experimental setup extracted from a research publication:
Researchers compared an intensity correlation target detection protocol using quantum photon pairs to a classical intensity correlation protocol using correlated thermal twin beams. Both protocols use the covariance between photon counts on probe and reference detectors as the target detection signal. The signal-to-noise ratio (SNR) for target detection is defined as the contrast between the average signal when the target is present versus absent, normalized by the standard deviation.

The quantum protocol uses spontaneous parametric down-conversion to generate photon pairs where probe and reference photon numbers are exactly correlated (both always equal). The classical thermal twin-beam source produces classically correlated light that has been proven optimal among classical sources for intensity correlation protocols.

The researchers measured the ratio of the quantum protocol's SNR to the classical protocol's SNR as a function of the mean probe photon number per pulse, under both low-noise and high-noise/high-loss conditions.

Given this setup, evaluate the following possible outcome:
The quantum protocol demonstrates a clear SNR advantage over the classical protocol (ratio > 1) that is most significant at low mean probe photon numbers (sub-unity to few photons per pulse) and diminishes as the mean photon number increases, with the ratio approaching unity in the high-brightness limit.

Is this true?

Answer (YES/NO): YES